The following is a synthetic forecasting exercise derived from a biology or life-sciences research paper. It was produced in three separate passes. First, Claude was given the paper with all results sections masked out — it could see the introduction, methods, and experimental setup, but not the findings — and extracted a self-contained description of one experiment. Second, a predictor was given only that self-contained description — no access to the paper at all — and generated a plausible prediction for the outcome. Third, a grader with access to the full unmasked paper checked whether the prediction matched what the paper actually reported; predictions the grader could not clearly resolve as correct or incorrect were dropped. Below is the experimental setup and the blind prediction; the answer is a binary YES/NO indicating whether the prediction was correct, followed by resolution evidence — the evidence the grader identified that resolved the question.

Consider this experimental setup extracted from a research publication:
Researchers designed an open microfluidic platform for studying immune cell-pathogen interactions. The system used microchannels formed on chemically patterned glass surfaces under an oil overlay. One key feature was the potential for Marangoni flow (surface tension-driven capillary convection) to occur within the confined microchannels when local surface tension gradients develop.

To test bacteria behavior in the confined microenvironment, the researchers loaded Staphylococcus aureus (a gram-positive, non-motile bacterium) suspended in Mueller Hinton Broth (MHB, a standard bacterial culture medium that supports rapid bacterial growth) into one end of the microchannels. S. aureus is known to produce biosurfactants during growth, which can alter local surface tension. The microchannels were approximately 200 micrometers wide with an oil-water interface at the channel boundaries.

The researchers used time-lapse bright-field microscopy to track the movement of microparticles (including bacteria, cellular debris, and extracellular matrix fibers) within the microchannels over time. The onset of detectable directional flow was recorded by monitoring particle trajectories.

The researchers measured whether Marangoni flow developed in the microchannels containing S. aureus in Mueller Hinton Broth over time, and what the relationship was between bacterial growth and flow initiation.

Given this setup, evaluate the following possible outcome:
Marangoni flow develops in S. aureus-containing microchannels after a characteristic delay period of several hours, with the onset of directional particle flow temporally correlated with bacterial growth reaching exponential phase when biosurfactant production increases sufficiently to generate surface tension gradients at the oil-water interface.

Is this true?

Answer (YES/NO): NO